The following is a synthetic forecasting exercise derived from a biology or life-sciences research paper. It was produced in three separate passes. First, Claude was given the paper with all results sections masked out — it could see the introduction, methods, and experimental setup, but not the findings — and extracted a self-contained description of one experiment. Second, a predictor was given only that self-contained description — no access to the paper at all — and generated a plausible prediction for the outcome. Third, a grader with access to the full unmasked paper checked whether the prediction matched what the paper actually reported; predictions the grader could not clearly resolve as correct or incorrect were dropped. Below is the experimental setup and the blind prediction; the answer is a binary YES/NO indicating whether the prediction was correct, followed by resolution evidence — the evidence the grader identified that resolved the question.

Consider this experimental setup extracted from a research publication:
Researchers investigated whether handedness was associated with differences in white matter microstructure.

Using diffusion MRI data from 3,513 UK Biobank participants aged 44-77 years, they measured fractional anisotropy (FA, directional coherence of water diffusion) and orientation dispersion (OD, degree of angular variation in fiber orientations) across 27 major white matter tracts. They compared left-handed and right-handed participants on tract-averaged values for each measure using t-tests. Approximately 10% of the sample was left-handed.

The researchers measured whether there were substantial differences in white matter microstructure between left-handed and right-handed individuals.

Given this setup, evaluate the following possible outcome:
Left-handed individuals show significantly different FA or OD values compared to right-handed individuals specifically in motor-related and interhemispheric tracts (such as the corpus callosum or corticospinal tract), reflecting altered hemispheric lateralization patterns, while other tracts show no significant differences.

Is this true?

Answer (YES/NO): NO